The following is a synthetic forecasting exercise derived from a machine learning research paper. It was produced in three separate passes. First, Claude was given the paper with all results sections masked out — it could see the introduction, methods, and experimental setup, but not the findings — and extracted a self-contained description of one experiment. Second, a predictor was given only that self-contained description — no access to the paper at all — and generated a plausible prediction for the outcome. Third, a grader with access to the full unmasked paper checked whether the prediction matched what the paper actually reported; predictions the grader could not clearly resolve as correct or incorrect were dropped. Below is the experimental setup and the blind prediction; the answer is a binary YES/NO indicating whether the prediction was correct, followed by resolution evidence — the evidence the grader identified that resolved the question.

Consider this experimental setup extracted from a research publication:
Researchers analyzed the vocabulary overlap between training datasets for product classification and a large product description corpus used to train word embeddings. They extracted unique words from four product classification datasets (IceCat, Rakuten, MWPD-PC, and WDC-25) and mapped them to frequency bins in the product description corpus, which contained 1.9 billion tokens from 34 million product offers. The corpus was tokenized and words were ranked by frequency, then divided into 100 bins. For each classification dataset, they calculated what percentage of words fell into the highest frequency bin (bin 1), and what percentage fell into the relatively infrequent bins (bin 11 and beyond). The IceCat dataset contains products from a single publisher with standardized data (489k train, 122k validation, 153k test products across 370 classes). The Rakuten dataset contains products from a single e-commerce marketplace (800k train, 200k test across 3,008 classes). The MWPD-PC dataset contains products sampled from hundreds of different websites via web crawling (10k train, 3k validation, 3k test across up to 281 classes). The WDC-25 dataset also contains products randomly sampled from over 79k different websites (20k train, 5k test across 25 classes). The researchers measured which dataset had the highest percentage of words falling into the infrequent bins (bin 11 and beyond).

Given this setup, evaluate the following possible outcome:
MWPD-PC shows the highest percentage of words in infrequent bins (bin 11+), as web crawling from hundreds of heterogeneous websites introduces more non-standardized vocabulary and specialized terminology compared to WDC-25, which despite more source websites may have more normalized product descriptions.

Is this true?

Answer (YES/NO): YES